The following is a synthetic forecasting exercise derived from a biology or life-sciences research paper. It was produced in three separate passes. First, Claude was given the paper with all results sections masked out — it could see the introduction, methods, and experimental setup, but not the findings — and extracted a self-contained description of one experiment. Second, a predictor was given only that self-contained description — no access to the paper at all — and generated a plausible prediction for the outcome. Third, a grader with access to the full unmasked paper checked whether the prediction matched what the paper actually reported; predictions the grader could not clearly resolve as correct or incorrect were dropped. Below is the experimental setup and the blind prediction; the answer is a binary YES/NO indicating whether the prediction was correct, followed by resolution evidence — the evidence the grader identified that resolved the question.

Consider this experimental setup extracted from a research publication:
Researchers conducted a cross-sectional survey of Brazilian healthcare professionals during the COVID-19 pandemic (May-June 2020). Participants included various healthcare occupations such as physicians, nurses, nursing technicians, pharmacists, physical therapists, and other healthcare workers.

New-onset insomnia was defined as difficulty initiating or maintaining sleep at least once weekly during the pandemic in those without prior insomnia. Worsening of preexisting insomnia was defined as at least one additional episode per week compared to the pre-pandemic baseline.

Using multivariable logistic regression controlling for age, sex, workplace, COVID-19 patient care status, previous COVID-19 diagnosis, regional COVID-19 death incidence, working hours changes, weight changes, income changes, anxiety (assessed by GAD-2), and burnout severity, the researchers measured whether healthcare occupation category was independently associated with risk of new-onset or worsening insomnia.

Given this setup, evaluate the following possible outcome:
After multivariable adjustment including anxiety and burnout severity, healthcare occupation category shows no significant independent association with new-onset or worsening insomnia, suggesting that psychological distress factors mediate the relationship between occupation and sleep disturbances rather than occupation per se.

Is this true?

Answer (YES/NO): NO